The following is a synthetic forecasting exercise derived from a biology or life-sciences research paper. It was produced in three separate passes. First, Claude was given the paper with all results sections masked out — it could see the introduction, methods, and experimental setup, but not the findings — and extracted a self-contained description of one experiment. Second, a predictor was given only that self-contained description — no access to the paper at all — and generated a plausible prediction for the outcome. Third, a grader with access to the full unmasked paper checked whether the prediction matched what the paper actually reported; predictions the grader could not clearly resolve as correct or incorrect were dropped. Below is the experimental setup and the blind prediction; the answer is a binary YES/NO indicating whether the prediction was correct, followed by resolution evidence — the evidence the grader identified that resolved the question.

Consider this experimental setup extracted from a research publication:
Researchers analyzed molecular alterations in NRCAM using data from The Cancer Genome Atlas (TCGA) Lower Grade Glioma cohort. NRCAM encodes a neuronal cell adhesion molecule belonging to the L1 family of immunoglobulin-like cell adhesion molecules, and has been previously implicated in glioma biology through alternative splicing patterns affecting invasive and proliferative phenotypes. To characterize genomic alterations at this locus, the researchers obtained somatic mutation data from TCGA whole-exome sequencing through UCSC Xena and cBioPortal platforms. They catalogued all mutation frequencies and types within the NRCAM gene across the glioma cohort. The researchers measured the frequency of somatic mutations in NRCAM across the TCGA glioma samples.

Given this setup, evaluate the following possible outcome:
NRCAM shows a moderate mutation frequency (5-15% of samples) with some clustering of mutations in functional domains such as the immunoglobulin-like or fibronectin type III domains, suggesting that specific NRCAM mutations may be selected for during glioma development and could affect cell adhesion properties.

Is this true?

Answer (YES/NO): NO